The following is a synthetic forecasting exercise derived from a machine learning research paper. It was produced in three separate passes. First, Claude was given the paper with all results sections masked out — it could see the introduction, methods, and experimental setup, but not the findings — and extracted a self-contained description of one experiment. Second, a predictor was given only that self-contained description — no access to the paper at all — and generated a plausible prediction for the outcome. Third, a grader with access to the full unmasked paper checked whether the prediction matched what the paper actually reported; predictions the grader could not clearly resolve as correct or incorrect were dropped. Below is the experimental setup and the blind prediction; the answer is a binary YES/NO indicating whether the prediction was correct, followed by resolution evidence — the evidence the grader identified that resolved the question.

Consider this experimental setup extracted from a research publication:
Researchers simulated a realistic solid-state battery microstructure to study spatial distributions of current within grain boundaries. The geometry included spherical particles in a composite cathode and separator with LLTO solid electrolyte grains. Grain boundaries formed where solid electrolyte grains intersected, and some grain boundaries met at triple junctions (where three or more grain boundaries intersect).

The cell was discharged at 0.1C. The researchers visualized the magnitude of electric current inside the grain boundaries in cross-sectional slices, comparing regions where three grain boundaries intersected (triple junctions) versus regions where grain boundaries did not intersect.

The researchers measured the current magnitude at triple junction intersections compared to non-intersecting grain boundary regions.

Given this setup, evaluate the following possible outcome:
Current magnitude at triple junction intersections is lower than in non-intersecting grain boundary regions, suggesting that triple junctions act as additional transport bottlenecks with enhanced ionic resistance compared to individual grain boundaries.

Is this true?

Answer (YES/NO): NO